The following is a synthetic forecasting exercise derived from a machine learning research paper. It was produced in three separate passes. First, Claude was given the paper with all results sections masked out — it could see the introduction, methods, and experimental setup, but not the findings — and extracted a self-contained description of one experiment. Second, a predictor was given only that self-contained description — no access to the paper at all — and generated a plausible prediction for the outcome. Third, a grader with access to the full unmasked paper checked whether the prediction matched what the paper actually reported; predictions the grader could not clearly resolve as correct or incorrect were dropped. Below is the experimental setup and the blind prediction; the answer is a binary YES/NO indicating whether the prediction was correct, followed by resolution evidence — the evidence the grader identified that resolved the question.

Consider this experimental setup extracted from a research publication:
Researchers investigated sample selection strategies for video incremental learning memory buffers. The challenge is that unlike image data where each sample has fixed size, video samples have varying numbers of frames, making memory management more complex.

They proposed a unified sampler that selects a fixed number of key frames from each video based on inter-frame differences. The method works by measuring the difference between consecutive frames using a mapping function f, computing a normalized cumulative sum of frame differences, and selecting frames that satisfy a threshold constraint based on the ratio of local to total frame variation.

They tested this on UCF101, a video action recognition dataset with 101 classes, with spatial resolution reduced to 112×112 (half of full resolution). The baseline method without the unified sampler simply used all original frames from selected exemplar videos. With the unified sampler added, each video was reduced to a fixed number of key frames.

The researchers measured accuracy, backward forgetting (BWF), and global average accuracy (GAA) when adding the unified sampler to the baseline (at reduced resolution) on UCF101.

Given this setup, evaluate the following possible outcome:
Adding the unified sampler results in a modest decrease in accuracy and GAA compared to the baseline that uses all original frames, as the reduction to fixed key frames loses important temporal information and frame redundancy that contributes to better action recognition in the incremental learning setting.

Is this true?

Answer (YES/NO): NO